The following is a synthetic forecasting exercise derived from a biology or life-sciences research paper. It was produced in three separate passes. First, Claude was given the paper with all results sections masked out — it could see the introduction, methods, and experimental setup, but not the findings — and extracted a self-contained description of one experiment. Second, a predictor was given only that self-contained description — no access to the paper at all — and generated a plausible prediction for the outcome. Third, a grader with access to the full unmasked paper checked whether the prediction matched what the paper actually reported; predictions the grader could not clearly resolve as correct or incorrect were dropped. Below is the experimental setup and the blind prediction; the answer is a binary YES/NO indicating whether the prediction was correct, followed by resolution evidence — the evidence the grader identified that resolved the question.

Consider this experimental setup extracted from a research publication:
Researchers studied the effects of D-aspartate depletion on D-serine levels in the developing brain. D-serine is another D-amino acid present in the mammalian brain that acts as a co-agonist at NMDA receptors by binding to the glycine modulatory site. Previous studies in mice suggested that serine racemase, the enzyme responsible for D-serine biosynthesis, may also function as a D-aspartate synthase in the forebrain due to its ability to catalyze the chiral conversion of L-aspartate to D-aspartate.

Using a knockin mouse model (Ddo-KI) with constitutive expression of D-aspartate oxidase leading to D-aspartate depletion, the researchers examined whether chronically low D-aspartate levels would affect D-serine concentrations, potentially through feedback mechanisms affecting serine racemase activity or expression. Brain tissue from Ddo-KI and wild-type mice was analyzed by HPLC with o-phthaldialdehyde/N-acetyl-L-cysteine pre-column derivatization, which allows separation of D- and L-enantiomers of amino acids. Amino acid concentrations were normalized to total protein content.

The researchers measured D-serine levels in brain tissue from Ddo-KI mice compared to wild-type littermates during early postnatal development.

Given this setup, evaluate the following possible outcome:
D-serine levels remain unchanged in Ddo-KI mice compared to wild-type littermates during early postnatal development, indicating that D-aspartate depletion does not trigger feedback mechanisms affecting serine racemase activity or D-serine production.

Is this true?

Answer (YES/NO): YES